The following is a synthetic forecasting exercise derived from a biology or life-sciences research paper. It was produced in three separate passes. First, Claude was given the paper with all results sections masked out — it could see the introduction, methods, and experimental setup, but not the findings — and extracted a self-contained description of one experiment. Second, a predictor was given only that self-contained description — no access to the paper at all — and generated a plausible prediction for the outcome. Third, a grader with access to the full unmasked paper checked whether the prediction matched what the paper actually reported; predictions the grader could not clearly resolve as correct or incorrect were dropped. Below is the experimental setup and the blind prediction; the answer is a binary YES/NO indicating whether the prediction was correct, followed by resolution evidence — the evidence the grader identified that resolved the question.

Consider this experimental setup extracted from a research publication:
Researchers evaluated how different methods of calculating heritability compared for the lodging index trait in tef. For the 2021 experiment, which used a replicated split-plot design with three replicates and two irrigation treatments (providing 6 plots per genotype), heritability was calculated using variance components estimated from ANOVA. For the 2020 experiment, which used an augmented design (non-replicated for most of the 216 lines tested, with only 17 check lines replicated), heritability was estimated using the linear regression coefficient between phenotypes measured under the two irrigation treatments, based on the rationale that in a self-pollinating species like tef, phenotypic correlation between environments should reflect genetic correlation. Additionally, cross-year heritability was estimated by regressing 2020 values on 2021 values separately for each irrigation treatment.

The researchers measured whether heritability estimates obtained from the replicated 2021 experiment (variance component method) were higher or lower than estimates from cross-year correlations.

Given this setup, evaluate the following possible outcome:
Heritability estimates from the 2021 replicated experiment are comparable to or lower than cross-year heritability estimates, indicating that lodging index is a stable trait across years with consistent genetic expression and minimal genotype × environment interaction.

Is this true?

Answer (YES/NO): NO